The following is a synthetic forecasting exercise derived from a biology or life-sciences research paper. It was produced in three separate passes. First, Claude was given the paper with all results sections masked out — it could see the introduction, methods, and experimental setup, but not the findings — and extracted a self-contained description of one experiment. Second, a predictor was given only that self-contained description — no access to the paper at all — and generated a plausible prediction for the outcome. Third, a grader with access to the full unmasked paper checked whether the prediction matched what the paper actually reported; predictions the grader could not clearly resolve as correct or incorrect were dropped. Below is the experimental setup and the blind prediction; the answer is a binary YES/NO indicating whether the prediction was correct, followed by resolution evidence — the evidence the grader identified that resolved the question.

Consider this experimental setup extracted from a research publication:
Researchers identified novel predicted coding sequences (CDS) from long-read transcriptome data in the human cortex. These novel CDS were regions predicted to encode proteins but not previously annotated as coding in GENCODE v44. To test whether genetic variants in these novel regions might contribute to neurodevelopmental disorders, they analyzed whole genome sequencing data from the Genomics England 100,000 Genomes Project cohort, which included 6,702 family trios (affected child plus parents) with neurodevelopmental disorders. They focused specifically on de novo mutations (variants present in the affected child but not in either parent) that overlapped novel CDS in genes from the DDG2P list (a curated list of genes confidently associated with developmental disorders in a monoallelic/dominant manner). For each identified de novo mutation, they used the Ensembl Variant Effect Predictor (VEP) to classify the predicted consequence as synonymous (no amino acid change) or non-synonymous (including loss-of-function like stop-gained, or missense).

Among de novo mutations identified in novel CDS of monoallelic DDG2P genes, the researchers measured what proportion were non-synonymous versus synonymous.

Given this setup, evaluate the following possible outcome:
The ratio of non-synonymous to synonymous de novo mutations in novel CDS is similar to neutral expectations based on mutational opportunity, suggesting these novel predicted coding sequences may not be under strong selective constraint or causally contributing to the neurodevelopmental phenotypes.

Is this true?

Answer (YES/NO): NO